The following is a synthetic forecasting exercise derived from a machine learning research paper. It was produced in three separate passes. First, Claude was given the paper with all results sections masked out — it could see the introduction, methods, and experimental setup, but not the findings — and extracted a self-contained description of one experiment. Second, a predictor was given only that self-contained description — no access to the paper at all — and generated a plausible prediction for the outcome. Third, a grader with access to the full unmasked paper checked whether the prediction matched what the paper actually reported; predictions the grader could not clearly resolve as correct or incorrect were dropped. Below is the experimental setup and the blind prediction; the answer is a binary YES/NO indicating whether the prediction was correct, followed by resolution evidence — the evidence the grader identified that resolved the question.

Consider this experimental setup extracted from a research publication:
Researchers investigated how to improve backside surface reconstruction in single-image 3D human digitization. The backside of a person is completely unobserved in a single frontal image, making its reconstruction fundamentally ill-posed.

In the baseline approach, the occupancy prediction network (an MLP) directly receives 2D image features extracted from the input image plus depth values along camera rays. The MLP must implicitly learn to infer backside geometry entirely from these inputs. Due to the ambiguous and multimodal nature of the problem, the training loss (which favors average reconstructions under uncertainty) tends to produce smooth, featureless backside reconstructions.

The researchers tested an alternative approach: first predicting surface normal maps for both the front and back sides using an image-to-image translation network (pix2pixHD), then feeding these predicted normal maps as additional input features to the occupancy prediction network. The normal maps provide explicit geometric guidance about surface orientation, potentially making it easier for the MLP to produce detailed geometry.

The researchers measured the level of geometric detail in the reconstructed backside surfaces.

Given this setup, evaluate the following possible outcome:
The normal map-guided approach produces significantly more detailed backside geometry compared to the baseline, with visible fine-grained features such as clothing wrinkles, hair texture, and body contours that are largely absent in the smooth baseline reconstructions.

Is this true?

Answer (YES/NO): YES